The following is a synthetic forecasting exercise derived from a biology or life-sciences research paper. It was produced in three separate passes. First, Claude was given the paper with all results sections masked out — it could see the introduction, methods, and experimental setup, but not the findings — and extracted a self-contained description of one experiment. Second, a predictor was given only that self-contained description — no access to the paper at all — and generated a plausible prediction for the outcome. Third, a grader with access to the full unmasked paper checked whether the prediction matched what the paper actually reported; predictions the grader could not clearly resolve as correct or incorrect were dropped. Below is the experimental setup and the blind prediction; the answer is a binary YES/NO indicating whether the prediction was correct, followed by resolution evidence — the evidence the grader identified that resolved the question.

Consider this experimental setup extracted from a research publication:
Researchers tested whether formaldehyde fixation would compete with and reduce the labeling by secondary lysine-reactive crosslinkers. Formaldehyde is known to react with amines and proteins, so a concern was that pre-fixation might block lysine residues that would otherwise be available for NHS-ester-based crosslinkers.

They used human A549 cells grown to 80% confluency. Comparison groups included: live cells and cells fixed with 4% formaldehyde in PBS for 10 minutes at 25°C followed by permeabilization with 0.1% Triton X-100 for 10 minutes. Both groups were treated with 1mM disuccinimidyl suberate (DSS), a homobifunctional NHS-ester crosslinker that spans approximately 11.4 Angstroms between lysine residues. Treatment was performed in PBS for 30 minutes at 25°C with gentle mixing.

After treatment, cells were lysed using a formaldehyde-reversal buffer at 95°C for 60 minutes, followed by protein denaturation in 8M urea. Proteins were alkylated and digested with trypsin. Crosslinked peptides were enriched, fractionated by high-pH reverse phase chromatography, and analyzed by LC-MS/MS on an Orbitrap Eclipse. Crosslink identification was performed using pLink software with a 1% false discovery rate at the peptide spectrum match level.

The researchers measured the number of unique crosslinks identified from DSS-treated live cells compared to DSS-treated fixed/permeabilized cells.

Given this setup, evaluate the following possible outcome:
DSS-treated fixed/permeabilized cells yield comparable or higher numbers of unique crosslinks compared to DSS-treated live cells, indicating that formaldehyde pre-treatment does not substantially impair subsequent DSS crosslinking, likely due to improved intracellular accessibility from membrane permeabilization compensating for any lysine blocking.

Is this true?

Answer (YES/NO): YES